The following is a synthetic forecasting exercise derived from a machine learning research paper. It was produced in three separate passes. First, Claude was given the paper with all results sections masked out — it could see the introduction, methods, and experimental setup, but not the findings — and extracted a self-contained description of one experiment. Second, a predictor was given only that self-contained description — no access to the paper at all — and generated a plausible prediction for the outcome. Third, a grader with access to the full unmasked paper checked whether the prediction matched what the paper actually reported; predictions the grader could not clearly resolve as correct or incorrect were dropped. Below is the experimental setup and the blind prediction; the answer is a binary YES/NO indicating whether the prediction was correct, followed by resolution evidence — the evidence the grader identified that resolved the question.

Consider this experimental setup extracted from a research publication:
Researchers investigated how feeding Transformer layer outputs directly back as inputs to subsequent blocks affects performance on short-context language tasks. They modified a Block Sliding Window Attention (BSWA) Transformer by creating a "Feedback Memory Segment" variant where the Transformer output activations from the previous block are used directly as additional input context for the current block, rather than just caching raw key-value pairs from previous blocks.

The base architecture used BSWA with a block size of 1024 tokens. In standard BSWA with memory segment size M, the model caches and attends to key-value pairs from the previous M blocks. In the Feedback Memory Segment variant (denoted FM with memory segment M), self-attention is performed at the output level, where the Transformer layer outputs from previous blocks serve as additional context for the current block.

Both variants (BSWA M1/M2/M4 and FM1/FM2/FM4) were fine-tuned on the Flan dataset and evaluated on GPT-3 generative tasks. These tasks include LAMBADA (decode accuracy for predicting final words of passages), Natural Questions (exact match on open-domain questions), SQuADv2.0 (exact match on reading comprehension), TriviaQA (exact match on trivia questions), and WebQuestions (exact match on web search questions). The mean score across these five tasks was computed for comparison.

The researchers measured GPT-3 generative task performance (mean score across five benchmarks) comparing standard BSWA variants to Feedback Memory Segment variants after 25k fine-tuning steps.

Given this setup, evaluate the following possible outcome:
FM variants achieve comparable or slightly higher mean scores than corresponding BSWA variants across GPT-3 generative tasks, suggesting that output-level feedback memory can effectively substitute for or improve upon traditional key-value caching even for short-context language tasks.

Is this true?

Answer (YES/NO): NO